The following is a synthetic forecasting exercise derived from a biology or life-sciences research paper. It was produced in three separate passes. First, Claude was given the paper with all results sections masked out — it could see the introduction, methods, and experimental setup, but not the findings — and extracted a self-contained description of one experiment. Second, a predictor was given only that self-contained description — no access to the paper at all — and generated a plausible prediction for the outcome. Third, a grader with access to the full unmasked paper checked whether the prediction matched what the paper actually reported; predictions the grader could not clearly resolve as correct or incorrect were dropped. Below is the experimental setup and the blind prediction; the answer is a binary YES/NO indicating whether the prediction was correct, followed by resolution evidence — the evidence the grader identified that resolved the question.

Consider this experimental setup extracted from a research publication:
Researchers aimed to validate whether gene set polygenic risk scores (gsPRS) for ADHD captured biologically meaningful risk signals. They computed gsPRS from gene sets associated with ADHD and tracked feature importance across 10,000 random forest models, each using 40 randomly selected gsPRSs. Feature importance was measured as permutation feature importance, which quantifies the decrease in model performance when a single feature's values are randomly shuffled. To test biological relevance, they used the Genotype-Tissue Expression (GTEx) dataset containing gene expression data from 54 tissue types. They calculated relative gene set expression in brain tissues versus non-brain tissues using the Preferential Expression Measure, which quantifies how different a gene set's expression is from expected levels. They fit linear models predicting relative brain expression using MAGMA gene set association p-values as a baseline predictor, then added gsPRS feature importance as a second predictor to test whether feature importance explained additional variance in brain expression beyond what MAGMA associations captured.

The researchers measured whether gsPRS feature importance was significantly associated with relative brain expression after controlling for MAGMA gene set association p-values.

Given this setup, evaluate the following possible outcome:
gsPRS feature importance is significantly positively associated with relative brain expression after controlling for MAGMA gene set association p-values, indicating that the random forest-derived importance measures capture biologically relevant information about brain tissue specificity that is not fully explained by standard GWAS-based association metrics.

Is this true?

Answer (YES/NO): YES